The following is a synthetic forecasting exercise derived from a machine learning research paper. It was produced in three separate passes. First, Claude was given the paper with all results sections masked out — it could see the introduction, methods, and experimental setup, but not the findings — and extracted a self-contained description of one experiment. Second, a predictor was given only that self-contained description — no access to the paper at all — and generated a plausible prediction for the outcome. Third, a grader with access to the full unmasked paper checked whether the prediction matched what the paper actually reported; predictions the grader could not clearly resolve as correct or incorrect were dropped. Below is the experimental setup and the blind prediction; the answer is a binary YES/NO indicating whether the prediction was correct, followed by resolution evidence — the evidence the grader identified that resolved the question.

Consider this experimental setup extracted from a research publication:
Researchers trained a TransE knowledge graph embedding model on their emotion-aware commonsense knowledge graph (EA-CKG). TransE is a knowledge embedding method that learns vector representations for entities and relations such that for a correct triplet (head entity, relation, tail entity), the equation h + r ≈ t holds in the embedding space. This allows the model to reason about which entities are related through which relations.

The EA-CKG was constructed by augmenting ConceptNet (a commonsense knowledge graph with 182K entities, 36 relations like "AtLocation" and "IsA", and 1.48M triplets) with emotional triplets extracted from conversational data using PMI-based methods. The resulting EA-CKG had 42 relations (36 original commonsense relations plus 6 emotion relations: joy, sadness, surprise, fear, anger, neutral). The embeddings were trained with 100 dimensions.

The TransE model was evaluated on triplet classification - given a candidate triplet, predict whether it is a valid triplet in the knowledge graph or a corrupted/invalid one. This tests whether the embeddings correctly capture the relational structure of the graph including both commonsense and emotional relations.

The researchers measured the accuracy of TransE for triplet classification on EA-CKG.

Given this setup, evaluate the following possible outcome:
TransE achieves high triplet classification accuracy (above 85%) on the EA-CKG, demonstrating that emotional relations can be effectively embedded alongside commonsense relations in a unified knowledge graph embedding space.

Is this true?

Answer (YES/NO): YES